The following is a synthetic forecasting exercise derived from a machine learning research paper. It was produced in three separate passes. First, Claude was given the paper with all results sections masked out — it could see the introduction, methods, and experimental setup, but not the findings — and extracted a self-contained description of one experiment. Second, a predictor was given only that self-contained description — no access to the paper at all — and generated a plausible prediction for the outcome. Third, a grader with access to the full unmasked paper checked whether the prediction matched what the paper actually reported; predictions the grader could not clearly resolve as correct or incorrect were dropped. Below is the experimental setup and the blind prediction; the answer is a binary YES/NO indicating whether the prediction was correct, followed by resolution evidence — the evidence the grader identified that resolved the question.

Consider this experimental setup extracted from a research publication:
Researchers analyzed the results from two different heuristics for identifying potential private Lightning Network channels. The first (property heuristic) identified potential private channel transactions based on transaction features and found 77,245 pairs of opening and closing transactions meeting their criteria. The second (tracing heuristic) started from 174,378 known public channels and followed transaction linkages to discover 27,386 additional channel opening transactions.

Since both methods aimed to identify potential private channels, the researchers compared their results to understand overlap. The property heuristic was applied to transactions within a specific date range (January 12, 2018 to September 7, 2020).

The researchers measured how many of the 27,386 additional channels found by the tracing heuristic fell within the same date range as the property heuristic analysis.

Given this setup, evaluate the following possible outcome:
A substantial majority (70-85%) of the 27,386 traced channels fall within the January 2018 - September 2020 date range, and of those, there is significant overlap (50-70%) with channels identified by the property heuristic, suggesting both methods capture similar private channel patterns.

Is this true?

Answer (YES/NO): NO